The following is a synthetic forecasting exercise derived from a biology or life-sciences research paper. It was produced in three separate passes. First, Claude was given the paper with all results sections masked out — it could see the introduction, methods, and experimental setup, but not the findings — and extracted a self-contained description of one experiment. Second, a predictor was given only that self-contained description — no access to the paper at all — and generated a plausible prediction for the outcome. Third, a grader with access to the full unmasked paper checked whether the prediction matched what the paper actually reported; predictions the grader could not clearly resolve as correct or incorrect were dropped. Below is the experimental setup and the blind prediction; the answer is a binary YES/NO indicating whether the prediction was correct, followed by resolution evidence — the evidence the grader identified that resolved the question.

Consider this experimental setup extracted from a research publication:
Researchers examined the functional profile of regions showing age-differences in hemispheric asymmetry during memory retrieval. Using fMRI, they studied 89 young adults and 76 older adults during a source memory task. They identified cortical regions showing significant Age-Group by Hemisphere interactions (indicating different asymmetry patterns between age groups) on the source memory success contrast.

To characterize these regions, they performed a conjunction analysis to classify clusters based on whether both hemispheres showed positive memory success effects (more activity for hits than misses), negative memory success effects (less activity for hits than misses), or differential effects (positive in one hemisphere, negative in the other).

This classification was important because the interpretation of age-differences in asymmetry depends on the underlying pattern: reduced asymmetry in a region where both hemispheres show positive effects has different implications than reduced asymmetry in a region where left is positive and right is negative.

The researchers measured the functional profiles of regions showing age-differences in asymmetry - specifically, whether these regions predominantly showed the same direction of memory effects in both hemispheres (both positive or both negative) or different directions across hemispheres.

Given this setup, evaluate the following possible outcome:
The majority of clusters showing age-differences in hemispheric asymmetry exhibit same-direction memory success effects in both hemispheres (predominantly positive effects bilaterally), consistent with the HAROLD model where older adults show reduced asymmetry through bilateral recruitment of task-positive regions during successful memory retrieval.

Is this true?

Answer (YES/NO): NO